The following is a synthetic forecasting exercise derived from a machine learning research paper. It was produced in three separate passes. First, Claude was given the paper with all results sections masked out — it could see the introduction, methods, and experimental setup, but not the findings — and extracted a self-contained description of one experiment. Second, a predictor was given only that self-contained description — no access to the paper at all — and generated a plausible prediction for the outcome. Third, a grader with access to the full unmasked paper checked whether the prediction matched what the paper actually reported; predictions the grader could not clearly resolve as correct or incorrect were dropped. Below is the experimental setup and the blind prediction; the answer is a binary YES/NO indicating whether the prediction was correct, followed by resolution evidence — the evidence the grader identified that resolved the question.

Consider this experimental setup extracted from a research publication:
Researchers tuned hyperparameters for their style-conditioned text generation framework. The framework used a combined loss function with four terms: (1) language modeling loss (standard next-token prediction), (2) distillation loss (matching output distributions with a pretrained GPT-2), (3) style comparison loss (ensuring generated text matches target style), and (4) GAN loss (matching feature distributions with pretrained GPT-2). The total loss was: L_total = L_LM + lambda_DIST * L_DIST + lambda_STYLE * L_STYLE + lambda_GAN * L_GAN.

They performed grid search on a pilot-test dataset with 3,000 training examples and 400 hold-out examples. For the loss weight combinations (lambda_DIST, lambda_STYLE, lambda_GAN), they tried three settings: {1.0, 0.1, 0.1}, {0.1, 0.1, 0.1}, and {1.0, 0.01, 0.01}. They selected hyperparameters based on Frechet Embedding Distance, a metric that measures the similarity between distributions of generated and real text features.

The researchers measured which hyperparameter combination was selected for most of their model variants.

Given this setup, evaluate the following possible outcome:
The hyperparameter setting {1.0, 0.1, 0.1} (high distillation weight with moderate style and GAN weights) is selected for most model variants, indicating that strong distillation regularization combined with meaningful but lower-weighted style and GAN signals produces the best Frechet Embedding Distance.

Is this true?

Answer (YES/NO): NO